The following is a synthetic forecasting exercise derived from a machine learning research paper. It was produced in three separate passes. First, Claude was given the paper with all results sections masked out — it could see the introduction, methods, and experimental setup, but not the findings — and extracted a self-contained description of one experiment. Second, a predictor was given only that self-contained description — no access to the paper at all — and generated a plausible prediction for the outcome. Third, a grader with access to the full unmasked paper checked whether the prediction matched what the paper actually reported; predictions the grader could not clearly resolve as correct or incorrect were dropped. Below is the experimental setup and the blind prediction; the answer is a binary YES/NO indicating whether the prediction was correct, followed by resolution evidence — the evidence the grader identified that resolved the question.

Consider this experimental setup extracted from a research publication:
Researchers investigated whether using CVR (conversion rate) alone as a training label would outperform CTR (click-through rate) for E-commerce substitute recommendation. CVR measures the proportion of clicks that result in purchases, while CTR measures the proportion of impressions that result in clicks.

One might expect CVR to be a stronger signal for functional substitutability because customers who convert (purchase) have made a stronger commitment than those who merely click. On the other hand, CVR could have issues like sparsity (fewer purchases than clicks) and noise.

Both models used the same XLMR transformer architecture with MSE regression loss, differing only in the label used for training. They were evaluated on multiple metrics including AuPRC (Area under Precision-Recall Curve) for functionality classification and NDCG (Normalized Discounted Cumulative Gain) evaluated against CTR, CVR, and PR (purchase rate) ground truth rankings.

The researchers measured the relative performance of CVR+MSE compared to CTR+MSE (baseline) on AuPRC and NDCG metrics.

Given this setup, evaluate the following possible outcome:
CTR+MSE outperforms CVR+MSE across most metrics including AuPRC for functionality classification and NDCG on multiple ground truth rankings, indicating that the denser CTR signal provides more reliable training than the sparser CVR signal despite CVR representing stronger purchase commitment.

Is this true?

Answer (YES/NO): YES